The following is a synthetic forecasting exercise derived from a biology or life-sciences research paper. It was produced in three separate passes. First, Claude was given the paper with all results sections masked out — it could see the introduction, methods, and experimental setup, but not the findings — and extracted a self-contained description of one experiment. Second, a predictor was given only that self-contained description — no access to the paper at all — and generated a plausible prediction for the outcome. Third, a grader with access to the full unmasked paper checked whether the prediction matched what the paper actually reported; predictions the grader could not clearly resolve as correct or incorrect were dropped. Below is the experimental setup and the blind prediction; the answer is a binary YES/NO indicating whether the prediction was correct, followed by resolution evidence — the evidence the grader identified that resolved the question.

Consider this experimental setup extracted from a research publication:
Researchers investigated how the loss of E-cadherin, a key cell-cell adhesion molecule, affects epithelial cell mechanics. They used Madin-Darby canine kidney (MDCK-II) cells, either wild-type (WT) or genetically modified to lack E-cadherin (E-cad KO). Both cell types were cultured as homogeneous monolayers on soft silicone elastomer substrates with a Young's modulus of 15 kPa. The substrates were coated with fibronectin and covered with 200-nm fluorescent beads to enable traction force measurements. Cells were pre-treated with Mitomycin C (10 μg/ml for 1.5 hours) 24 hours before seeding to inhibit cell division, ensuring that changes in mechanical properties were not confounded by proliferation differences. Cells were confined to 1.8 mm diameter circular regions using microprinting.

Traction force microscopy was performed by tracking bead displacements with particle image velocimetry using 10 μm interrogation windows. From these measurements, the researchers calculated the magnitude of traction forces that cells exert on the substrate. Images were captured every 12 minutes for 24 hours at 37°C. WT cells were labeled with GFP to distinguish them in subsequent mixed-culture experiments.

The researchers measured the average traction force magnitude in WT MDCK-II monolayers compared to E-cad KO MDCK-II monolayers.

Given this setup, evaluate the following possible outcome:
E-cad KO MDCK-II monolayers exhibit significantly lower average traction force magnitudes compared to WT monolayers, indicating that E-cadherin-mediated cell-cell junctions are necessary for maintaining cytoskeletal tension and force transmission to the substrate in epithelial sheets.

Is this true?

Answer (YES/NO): NO